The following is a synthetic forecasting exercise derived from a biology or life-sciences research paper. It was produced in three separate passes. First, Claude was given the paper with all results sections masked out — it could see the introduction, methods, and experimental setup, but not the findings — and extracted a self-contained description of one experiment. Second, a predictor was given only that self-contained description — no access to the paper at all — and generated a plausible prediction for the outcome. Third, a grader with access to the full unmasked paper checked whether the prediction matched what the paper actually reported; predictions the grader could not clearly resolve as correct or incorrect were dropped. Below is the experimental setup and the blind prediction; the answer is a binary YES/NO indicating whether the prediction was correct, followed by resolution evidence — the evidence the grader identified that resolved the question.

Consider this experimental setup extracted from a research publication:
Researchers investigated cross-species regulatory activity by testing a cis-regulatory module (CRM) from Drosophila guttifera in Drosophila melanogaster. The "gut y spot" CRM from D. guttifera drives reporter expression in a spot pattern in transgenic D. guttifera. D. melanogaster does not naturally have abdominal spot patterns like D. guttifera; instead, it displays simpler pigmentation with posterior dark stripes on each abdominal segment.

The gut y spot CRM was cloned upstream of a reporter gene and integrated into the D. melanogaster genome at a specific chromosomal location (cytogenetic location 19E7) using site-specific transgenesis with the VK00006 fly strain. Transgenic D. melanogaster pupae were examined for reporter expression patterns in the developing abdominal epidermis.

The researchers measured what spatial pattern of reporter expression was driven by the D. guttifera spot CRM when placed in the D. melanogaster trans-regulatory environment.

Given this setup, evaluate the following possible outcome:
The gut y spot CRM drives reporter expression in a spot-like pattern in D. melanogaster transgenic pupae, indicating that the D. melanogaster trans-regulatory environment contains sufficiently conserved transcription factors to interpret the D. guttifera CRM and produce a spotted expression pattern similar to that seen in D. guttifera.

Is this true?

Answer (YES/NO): NO